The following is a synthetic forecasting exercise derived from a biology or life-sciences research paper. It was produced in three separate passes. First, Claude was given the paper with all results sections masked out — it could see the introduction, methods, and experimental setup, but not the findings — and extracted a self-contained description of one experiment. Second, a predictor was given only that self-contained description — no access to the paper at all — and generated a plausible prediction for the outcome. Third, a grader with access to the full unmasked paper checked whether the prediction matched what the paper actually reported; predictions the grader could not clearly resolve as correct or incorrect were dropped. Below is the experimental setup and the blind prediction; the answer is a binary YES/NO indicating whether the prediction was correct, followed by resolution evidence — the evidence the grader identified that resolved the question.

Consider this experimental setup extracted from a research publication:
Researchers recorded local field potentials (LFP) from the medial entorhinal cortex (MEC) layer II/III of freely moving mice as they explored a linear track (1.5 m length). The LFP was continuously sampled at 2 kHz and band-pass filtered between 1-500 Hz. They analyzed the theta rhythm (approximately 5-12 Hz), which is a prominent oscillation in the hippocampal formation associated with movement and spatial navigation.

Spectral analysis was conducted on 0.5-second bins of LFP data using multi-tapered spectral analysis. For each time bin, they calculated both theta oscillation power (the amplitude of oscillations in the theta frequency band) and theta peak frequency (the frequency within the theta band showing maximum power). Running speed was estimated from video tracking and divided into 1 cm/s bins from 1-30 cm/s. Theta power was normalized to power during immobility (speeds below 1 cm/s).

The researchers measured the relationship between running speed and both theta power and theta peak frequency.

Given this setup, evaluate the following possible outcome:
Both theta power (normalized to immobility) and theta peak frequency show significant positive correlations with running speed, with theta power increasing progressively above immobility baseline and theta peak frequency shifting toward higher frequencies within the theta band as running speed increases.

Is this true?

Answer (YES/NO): YES